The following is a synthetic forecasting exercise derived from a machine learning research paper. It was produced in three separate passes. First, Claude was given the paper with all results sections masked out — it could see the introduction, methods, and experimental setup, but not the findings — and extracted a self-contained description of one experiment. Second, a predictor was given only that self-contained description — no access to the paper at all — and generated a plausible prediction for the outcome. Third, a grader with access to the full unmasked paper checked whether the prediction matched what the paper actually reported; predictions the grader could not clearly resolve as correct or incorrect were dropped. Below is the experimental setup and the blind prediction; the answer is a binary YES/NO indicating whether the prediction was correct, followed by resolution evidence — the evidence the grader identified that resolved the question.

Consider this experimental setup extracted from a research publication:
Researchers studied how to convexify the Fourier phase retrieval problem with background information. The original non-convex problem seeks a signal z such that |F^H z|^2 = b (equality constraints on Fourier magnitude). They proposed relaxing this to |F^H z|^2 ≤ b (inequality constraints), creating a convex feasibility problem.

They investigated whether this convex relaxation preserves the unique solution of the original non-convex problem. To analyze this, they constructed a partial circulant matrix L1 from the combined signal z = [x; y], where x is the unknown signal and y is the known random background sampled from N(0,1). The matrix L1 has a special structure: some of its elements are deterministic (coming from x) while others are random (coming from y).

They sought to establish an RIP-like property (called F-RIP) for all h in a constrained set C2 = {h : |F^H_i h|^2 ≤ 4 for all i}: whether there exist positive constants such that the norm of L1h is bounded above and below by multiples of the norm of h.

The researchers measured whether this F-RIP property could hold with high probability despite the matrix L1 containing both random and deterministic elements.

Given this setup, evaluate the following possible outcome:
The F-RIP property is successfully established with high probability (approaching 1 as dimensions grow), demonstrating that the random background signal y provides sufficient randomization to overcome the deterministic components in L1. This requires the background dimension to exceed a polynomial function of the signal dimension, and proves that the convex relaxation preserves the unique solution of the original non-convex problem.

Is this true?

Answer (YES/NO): YES